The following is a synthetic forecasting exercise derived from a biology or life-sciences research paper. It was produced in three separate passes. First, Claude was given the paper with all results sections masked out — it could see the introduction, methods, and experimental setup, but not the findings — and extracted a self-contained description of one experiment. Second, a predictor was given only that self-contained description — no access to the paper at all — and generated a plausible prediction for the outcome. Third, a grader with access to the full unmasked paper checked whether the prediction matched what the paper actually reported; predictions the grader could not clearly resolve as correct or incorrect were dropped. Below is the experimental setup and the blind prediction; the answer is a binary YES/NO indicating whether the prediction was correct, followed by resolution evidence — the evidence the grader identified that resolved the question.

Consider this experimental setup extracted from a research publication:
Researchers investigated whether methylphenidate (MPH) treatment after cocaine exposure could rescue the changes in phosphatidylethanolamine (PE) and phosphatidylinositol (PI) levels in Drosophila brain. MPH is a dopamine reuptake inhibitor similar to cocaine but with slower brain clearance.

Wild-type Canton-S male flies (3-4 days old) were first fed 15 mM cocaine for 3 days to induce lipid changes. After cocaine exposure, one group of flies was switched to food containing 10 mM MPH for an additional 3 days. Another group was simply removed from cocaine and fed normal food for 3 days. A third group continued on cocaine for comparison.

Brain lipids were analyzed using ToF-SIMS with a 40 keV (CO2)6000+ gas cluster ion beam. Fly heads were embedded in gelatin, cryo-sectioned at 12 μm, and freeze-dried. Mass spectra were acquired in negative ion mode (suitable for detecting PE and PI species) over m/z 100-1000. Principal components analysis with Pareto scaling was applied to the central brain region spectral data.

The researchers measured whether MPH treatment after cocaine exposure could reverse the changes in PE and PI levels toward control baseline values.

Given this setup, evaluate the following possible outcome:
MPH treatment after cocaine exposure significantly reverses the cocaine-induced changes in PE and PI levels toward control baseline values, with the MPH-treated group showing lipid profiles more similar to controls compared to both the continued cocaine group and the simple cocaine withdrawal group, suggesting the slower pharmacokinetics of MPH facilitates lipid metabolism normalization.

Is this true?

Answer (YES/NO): NO